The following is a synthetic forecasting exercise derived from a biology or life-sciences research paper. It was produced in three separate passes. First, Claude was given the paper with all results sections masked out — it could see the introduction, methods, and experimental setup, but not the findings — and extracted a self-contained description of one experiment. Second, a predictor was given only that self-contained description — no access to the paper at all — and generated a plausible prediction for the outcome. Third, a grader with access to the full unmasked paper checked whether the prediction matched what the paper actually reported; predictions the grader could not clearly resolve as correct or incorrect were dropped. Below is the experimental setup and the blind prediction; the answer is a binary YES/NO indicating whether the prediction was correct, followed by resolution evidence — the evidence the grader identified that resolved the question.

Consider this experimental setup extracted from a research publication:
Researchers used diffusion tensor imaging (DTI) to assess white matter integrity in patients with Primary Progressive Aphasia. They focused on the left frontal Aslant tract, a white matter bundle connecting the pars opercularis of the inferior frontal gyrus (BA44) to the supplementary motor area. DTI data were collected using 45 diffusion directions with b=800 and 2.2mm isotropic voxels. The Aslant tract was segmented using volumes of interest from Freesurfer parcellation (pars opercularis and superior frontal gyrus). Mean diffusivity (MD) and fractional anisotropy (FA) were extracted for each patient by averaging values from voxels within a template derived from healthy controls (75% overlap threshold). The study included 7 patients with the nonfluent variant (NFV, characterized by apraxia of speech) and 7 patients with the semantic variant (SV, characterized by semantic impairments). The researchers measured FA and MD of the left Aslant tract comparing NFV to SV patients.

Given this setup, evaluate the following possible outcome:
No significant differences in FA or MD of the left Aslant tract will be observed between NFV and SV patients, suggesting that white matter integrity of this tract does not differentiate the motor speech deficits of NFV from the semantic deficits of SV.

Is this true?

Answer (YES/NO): NO